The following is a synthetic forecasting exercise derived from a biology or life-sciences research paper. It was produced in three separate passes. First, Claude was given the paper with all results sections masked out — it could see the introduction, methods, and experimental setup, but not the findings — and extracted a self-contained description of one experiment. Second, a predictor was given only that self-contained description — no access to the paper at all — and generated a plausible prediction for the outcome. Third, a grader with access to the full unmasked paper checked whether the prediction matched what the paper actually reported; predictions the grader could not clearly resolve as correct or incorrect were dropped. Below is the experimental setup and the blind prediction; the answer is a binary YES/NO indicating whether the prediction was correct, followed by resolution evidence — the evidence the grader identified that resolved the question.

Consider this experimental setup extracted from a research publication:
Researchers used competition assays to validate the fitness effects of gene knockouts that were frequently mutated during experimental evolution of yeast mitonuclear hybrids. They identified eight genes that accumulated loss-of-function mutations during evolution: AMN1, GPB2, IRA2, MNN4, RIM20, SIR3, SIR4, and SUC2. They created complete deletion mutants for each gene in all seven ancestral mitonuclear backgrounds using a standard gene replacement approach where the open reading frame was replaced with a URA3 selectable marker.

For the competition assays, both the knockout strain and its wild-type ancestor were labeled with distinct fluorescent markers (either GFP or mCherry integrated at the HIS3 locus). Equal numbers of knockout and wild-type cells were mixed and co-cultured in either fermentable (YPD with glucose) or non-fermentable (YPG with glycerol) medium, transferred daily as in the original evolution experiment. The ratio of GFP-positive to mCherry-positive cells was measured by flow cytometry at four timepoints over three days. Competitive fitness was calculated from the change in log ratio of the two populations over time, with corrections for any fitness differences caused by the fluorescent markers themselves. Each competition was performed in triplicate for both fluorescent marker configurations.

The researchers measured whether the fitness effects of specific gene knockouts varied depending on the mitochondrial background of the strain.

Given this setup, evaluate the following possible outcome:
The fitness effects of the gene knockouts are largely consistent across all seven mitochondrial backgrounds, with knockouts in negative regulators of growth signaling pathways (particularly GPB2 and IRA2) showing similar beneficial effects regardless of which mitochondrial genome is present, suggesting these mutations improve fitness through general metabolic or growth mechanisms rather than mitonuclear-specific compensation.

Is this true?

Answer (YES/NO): NO